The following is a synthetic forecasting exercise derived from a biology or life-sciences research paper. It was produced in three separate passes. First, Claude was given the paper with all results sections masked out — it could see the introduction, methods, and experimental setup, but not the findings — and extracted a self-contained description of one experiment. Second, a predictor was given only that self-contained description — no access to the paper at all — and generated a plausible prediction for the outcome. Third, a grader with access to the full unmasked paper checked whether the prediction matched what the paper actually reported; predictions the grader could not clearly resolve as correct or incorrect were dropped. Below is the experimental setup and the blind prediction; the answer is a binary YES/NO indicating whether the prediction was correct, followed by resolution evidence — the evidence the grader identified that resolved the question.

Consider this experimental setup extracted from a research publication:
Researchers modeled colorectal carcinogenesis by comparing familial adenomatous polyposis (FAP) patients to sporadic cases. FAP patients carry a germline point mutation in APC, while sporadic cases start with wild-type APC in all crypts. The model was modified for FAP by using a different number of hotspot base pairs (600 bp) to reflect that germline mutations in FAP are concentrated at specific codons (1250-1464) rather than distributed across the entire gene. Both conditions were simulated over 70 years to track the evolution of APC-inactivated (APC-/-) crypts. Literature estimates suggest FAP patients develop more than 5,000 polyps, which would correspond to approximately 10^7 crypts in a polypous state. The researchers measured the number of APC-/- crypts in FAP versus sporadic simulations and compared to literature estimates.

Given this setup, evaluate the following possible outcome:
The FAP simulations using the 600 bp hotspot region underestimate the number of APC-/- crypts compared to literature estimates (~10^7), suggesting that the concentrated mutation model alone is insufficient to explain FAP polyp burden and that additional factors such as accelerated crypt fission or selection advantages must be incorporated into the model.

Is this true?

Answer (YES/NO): NO